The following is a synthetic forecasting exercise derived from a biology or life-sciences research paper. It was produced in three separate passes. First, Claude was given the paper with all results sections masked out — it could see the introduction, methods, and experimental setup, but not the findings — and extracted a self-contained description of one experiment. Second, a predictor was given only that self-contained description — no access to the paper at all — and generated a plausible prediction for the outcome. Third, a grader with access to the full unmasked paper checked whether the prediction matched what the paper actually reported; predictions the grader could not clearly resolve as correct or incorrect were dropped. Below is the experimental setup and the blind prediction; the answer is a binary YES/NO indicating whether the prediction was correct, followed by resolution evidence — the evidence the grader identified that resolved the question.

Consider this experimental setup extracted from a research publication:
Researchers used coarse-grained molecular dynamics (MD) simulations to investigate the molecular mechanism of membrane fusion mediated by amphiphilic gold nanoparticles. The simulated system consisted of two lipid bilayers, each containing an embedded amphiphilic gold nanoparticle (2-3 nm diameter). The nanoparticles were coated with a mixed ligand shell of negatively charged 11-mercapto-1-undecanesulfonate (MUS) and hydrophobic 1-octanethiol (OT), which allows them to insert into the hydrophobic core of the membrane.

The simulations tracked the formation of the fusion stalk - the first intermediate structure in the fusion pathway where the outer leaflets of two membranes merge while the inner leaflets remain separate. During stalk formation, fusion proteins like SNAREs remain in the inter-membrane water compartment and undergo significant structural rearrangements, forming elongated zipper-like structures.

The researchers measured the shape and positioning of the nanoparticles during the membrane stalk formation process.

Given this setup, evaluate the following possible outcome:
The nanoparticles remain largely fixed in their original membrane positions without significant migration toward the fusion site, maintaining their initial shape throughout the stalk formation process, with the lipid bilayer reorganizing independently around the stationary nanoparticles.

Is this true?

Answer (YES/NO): NO